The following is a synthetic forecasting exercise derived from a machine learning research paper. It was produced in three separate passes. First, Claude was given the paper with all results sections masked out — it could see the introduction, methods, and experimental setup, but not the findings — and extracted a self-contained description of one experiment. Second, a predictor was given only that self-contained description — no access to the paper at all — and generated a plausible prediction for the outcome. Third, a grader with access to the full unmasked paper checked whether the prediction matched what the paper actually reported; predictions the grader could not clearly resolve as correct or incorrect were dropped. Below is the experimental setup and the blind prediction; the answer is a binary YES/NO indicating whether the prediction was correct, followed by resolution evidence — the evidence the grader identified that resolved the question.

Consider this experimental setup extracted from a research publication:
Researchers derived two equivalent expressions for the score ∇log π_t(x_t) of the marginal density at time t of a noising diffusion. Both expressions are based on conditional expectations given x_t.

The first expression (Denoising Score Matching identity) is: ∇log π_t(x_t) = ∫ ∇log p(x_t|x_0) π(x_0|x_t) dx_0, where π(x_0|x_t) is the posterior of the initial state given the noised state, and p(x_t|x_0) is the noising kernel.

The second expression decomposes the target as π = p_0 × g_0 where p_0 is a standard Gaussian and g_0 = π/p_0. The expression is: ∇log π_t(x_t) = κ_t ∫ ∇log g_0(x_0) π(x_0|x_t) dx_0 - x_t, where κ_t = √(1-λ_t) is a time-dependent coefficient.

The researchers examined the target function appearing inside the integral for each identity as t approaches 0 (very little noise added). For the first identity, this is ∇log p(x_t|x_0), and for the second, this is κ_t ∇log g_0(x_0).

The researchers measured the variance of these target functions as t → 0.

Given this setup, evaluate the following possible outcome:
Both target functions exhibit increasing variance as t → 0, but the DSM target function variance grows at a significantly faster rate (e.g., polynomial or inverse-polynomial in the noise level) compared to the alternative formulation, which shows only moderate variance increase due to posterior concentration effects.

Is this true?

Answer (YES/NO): NO